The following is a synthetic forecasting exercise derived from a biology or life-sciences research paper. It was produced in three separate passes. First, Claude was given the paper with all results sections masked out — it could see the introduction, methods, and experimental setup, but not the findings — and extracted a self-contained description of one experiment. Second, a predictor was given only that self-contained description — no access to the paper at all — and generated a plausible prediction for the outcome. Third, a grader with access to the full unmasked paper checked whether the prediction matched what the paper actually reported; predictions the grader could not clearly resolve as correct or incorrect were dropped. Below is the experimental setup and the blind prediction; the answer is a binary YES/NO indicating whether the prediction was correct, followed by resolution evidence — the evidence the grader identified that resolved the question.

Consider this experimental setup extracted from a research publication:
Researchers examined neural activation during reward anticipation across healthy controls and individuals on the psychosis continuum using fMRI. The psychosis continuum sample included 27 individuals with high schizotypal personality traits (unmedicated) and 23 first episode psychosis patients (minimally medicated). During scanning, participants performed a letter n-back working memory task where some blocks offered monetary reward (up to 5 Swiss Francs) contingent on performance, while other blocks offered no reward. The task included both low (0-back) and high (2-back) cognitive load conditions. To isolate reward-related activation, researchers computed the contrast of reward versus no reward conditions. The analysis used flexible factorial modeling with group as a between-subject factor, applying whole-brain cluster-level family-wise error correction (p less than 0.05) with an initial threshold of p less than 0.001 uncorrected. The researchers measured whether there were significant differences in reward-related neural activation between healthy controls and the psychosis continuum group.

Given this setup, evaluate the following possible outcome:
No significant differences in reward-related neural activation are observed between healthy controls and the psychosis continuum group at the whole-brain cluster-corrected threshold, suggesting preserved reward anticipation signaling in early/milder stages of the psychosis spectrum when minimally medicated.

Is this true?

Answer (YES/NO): NO